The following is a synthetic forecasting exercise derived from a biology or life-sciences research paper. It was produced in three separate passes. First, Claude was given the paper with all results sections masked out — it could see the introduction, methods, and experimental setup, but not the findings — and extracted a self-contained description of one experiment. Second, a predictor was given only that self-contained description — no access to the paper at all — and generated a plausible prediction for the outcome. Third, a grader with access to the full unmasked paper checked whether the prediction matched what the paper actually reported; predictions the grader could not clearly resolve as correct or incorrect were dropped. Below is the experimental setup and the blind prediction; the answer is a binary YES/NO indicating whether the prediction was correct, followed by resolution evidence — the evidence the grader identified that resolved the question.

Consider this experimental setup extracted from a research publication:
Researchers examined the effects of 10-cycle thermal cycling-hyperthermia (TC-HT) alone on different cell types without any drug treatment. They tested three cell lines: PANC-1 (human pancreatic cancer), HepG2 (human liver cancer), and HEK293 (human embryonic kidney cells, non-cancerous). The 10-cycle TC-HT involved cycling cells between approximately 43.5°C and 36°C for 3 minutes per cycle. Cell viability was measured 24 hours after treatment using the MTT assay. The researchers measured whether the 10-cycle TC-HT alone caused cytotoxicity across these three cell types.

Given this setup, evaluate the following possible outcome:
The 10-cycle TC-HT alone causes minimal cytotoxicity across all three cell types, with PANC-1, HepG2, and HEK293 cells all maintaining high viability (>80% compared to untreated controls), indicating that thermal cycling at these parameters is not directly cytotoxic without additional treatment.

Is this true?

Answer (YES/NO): YES